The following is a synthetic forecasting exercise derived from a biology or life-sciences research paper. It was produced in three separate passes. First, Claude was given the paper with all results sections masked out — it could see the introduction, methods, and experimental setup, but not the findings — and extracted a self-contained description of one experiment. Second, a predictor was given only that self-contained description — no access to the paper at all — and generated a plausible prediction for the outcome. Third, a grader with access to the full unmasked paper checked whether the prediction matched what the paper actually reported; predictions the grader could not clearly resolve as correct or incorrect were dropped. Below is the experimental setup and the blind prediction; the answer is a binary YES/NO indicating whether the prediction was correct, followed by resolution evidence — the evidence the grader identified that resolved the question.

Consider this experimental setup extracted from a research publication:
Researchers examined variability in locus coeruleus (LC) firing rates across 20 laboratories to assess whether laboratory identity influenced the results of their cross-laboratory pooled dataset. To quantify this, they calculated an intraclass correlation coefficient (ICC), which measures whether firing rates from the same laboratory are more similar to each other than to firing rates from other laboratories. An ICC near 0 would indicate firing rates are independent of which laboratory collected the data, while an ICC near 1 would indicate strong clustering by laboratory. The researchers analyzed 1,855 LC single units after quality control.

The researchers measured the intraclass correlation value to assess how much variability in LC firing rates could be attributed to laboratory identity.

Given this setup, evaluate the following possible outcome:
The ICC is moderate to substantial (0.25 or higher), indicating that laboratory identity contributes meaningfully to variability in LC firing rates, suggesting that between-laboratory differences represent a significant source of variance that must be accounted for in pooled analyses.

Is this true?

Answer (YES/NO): NO